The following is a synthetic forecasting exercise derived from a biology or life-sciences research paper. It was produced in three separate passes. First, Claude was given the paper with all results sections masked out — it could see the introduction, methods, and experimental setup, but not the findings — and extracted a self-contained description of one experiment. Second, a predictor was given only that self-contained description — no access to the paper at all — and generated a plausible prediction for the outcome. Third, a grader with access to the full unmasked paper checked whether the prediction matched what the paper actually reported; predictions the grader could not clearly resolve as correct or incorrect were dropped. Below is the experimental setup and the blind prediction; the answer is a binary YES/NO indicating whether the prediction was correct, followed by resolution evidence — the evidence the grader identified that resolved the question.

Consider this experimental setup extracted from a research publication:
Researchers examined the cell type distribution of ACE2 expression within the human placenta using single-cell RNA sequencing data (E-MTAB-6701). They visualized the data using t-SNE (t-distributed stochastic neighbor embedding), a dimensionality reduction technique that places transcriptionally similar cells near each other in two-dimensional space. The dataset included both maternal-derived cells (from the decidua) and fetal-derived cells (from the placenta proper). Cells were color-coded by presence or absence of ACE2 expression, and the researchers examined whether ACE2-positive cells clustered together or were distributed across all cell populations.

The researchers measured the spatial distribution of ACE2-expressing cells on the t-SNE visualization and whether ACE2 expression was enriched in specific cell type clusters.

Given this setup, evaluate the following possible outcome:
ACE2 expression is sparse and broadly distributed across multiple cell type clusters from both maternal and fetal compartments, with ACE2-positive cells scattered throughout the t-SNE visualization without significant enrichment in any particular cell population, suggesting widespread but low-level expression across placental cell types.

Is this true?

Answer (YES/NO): NO